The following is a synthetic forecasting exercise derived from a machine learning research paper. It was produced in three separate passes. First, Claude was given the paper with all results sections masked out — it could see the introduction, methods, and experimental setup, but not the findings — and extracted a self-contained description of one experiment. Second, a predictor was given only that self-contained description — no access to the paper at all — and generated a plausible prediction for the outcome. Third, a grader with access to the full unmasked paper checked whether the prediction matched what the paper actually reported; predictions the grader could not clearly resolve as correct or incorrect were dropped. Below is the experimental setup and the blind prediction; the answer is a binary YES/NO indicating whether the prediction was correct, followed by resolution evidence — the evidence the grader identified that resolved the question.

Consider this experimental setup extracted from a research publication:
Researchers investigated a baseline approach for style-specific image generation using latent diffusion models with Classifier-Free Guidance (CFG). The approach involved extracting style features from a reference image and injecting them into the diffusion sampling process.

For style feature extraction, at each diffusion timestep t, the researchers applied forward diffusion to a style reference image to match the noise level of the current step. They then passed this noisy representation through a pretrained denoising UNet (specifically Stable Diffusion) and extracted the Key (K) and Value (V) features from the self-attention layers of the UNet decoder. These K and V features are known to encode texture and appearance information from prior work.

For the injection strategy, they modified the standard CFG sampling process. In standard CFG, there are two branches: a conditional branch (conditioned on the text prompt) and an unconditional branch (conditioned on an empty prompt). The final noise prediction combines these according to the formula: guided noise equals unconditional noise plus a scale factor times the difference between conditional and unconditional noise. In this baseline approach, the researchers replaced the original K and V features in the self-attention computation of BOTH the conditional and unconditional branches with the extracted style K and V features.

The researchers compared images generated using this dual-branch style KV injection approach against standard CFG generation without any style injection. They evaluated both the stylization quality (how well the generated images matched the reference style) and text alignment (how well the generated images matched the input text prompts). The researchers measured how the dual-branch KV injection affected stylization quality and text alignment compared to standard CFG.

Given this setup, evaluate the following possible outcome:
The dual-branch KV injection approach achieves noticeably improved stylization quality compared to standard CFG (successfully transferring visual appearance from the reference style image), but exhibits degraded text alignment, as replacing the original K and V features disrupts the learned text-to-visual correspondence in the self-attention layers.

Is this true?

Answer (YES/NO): NO